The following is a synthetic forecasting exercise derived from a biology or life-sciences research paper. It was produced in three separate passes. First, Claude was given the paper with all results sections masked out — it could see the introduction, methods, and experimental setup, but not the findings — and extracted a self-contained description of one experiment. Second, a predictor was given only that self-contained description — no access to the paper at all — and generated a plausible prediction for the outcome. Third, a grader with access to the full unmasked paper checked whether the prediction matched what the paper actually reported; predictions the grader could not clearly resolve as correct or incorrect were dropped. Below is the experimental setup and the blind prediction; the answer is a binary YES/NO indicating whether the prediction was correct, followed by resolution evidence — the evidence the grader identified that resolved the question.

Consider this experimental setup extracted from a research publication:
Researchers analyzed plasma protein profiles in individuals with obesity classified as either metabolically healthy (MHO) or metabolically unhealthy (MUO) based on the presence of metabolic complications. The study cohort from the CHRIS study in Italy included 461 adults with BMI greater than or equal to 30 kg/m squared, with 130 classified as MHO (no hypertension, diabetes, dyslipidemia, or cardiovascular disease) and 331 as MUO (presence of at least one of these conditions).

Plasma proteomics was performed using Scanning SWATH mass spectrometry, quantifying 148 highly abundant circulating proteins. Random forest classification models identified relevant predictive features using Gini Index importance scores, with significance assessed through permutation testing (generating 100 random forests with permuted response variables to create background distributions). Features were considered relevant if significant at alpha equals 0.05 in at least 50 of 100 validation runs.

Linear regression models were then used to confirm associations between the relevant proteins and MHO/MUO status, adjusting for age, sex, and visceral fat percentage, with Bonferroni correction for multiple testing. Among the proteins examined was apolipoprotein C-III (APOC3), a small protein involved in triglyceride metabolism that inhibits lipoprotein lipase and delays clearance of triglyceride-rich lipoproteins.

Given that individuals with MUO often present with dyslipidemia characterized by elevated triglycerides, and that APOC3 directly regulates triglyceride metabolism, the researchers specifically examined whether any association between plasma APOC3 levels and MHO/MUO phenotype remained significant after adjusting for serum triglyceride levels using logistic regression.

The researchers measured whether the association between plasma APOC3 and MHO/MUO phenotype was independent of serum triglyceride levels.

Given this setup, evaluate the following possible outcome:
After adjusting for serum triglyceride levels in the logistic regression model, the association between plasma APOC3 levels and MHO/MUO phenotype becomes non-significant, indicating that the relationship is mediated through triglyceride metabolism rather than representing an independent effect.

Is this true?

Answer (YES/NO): NO